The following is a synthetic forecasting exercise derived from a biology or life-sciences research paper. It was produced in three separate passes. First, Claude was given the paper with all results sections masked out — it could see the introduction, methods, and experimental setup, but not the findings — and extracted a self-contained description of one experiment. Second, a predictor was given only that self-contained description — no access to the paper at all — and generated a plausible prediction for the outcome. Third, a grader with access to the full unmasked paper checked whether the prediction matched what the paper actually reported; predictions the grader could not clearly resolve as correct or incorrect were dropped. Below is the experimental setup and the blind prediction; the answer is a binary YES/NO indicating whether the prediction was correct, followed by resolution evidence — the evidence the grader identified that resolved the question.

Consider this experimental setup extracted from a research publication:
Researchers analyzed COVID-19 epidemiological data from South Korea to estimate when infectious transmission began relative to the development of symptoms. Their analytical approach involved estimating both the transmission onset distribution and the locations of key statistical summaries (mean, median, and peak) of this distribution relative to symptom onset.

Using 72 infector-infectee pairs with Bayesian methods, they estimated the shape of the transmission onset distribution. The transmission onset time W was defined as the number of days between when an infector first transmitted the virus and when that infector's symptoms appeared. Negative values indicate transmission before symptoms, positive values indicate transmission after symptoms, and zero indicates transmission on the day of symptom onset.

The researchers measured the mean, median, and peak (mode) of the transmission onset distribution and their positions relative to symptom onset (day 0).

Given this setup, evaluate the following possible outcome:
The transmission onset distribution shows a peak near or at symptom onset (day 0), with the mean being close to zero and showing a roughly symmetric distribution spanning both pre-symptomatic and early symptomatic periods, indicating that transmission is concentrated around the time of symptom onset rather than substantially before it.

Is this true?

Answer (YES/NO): NO